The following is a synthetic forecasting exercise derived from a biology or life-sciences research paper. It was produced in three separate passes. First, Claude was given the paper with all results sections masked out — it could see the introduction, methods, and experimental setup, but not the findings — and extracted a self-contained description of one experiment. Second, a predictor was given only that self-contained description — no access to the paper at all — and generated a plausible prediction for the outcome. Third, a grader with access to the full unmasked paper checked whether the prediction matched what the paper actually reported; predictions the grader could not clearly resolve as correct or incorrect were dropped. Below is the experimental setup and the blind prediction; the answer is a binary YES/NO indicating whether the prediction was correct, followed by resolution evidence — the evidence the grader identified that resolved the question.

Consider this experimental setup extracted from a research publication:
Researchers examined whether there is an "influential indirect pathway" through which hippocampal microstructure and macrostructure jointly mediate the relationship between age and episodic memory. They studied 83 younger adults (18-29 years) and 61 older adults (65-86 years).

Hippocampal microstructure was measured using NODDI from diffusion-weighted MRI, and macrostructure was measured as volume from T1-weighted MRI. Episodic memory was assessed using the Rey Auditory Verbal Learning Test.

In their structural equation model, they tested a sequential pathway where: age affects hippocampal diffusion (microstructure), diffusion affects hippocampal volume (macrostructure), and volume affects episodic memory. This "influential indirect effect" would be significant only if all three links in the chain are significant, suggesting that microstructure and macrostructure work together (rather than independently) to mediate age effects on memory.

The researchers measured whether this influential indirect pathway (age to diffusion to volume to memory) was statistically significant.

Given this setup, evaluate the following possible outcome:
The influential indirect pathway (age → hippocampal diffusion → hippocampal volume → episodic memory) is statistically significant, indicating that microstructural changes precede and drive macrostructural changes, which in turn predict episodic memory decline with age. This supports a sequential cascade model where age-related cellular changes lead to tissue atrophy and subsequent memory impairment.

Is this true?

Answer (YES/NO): NO